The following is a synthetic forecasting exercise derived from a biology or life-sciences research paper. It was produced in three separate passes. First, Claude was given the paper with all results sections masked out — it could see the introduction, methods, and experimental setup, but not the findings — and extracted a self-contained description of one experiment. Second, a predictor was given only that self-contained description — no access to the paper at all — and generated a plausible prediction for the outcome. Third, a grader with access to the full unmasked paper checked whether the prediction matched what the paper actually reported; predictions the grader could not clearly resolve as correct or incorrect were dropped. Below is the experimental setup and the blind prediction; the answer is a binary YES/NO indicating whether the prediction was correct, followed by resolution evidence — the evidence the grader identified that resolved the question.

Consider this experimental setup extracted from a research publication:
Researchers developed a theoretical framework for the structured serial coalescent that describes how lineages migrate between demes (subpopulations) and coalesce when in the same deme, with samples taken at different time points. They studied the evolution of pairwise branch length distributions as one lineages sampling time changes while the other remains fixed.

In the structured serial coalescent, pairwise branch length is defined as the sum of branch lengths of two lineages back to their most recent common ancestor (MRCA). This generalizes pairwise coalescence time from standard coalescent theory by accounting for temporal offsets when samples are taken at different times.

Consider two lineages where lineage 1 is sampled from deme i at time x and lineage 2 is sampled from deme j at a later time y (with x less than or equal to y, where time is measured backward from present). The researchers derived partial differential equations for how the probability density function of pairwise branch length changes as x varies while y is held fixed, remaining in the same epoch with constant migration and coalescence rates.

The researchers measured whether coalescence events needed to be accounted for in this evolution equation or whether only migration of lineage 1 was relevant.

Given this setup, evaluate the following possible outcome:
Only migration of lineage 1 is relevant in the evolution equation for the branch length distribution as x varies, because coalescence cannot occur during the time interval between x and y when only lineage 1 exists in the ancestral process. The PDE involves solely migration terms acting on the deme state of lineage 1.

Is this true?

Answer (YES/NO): YES